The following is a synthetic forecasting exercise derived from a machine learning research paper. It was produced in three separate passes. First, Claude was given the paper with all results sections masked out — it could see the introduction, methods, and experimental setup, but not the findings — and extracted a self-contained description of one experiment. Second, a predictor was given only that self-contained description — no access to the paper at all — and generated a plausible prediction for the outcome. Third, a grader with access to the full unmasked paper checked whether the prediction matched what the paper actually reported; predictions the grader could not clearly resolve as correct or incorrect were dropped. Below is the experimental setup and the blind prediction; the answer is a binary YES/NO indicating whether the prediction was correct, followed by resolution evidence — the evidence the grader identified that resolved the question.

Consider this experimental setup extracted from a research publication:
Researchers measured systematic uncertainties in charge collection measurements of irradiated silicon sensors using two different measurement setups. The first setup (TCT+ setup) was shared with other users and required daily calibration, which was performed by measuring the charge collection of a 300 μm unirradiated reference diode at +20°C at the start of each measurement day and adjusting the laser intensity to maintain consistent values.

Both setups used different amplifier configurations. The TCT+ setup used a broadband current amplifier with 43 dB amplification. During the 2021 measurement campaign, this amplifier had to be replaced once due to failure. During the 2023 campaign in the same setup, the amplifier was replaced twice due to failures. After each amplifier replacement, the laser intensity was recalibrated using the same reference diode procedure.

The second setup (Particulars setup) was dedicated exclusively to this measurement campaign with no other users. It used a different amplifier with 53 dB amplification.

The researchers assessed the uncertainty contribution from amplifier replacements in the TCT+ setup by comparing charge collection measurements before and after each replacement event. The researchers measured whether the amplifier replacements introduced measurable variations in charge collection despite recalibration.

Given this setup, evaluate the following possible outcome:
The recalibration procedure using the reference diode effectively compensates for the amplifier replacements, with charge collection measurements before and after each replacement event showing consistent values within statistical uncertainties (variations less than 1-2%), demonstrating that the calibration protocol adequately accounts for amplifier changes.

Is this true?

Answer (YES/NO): YES